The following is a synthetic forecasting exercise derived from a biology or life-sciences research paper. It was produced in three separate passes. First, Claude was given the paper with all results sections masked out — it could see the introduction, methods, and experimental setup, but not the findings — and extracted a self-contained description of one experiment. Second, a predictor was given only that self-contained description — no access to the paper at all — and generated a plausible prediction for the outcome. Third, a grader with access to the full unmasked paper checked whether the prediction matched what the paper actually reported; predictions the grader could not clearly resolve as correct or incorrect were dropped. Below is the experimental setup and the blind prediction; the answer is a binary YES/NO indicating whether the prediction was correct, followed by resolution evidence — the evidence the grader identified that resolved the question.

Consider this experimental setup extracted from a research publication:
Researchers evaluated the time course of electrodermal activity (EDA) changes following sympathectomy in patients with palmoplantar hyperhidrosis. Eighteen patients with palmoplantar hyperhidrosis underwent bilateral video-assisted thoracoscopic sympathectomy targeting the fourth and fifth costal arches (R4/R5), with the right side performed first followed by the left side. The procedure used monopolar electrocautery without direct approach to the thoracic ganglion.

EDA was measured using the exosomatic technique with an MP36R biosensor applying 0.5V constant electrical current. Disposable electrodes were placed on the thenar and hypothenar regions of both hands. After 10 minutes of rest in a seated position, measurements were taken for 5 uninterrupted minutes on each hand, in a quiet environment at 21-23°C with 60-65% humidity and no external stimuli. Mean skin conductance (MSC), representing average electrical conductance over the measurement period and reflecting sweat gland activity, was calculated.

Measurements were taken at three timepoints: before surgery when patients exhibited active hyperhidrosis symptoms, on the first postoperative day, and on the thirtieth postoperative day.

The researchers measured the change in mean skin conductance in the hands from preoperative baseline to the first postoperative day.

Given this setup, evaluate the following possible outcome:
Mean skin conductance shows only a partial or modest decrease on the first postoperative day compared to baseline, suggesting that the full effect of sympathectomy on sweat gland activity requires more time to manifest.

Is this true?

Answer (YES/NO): NO